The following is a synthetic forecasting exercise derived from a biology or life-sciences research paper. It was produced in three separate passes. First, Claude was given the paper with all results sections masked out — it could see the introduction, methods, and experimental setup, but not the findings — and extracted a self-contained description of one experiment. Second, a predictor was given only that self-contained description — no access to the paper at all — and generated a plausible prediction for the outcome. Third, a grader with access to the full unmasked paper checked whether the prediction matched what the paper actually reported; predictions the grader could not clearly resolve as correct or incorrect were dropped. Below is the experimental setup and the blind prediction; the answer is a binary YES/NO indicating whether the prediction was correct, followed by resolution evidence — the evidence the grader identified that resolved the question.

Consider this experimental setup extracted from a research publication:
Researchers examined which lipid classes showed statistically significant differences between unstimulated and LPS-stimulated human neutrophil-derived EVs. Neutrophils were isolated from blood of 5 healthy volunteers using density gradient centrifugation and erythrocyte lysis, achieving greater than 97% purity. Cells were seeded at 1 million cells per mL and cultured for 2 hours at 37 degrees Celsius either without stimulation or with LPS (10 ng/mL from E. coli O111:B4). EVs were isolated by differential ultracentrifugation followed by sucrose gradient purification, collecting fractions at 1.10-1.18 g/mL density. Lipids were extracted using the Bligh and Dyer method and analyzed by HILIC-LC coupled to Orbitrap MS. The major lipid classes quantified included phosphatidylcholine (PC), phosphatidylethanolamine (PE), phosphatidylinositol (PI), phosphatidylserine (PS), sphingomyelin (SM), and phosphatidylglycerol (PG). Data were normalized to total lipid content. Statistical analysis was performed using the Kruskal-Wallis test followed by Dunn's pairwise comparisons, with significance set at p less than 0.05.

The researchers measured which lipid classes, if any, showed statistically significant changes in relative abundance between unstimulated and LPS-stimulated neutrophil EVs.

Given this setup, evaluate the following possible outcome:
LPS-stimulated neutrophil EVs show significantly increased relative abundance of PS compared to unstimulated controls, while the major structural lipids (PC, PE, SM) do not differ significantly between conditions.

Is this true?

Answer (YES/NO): NO